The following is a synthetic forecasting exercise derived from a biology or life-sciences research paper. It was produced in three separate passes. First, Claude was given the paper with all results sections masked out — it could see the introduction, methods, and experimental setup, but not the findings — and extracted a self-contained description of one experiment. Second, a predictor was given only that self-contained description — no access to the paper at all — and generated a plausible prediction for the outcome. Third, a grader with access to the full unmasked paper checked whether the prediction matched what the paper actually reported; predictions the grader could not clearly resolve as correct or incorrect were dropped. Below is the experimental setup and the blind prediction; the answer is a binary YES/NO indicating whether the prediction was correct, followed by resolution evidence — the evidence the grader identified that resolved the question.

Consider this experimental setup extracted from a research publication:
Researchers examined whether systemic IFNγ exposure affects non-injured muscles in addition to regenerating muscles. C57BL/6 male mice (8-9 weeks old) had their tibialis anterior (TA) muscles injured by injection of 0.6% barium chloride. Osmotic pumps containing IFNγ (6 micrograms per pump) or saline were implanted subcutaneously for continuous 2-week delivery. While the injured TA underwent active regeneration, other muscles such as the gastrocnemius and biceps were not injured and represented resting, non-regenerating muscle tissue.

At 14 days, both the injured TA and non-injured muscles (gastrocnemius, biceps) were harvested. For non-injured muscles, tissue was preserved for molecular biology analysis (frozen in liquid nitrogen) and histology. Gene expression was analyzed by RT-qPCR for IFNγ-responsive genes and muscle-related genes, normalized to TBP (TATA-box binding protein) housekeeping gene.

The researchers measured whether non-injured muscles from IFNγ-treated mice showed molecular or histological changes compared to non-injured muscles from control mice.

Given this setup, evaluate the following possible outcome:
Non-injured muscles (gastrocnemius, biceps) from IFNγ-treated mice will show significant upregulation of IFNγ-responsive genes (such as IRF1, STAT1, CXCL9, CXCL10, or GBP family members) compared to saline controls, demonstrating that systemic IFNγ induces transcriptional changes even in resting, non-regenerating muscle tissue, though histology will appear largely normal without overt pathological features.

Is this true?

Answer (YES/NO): NO